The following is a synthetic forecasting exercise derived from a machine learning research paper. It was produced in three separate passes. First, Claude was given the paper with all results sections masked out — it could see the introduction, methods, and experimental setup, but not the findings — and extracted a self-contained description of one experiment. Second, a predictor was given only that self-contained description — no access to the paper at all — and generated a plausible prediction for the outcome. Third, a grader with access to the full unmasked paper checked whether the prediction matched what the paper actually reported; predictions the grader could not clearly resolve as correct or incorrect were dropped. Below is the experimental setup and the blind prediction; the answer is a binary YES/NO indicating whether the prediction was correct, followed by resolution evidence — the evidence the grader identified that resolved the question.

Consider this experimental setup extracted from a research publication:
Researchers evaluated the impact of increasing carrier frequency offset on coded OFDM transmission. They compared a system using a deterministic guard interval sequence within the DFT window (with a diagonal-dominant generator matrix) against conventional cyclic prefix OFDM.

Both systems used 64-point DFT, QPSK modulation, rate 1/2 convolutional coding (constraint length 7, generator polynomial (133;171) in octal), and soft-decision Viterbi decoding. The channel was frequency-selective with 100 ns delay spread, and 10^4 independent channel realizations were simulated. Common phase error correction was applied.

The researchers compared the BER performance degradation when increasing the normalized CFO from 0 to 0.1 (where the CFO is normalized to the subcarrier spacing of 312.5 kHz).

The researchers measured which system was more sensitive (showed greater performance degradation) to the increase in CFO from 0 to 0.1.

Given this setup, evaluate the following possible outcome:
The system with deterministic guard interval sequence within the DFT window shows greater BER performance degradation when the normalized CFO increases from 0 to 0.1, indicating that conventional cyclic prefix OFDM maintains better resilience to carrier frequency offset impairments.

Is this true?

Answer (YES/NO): NO